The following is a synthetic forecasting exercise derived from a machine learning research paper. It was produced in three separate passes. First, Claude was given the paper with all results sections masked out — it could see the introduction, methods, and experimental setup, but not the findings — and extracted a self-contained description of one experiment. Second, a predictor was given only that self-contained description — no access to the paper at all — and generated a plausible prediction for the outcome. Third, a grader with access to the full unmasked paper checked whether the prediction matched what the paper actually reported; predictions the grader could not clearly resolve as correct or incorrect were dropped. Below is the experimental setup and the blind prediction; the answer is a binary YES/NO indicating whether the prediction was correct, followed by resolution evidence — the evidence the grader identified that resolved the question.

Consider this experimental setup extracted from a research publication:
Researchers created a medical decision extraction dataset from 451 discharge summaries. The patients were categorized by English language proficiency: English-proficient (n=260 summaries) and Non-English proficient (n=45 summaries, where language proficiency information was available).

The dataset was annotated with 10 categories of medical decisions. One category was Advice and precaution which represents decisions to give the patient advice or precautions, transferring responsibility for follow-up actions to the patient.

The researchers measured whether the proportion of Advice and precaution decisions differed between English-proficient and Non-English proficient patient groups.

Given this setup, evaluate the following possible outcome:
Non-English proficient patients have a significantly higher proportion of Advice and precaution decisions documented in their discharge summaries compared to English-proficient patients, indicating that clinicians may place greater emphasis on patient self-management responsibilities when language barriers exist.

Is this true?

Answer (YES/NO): NO